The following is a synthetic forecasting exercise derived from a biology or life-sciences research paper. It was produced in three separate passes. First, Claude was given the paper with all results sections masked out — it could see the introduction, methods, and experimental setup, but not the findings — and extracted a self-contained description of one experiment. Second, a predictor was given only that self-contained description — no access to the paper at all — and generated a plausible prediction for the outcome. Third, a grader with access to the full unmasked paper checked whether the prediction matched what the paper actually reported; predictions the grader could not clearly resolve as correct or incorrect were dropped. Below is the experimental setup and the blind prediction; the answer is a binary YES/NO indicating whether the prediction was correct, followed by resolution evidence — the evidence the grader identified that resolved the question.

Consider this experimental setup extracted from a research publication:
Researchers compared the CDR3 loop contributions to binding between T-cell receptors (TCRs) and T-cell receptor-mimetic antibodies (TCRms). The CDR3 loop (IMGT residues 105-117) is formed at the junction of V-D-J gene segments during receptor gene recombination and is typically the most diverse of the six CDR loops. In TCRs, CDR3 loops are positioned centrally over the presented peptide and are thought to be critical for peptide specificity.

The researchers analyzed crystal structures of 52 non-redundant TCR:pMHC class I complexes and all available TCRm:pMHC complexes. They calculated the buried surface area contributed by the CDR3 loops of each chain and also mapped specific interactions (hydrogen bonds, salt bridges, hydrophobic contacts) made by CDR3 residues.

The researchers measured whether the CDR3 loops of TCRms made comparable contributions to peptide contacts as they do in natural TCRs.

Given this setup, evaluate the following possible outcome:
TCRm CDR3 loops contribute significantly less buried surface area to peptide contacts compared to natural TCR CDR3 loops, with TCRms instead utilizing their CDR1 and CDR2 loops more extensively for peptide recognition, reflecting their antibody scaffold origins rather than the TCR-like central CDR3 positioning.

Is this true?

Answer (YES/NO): NO